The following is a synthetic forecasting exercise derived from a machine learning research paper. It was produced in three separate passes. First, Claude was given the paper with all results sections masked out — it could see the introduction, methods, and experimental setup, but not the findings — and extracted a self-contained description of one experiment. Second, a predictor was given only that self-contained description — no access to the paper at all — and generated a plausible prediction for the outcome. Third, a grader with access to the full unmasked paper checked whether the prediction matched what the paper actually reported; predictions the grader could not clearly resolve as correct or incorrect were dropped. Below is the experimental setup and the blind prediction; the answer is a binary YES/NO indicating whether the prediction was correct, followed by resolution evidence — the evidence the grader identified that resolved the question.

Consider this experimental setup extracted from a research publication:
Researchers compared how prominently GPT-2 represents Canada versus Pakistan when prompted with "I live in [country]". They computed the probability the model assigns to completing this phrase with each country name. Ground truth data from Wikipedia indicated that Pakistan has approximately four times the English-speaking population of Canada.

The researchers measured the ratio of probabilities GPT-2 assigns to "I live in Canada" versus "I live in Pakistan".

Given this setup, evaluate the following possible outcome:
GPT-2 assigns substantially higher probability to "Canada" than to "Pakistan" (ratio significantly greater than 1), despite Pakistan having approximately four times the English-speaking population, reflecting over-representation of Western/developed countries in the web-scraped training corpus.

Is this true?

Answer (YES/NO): YES